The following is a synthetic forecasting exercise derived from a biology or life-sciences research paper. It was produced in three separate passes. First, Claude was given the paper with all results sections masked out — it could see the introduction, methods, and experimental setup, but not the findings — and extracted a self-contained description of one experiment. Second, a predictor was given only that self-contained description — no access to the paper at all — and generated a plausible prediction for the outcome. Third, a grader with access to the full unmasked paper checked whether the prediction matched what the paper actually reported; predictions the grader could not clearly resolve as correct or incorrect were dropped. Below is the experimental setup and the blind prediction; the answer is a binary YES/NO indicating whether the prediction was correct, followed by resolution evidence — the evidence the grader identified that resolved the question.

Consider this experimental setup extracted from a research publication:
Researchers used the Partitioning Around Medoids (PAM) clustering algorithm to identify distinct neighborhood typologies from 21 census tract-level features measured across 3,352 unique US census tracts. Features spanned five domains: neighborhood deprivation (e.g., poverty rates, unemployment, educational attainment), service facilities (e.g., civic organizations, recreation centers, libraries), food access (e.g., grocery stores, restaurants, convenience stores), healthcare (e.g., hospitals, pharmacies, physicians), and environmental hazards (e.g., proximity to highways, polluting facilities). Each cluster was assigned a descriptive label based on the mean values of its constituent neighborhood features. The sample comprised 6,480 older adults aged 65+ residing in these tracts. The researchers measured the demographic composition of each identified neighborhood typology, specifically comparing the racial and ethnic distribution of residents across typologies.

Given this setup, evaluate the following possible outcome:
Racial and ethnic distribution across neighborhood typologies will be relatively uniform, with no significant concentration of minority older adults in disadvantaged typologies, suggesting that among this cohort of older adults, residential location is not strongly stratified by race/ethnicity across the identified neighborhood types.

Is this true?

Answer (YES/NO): NO